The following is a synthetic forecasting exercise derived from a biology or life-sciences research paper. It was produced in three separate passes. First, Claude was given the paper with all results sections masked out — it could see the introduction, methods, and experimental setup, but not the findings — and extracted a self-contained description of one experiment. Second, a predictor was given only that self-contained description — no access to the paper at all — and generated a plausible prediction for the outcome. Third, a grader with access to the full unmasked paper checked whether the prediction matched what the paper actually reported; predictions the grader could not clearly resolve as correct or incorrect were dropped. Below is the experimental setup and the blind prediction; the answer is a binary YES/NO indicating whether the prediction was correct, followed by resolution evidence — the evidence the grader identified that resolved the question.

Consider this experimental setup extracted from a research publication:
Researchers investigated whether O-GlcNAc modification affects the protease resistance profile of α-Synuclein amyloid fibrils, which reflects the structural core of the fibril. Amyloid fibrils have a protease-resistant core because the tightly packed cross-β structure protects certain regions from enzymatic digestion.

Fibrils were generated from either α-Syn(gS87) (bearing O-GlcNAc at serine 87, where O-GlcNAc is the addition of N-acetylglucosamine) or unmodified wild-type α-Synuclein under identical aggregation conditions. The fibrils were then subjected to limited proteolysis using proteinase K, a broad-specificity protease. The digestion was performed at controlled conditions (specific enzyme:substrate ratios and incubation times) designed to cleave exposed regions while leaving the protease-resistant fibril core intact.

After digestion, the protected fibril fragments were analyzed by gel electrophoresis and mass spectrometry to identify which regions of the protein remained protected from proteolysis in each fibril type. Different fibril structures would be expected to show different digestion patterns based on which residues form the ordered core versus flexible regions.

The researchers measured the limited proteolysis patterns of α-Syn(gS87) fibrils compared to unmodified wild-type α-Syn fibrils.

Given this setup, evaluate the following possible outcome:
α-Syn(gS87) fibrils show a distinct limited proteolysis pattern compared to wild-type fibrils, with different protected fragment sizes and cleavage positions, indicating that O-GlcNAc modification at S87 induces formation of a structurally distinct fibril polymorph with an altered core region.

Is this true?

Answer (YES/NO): YES